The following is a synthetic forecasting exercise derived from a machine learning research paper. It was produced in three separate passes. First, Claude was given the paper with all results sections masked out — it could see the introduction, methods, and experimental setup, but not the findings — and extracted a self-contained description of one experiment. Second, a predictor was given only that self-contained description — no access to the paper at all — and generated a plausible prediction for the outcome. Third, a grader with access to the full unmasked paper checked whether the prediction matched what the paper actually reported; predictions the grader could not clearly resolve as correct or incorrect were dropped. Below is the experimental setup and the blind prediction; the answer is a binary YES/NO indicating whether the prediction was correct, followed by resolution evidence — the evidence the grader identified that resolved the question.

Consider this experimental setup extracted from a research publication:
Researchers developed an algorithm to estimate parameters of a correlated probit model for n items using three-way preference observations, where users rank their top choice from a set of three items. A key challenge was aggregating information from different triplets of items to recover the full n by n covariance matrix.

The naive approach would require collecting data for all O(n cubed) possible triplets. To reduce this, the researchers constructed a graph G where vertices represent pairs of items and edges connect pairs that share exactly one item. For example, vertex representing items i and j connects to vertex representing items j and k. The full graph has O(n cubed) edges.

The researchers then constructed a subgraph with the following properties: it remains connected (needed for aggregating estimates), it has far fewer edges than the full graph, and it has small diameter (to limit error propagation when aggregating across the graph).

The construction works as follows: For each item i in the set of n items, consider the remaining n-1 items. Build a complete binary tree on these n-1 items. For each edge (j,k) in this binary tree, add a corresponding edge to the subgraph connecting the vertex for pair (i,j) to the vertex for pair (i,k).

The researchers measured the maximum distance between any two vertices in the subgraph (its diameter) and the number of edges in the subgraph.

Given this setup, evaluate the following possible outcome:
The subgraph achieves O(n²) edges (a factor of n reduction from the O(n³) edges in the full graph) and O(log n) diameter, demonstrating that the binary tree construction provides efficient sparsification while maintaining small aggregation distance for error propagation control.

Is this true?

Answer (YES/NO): YES